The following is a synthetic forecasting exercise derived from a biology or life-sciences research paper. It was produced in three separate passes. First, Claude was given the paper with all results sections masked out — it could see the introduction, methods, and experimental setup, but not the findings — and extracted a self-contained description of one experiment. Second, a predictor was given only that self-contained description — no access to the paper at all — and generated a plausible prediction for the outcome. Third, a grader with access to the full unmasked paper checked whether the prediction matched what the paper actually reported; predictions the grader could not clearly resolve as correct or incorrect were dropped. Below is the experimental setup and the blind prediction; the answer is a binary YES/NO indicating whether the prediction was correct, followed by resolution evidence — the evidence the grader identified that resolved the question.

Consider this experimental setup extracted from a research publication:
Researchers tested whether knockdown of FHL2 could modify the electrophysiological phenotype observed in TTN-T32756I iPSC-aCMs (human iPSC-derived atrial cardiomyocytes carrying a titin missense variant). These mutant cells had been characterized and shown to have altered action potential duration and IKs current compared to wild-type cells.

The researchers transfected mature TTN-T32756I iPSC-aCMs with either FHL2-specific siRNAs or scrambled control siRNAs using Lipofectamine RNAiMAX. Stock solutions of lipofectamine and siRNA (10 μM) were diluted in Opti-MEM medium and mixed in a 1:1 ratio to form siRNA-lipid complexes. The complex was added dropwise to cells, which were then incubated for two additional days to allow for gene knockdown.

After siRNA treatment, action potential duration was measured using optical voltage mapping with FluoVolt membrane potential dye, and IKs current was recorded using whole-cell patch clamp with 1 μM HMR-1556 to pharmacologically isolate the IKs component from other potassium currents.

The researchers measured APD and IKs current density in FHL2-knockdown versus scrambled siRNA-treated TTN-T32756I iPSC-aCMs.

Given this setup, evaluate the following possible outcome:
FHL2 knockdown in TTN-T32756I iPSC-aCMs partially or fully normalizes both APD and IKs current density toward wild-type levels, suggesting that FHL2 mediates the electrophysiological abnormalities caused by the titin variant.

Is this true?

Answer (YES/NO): NO